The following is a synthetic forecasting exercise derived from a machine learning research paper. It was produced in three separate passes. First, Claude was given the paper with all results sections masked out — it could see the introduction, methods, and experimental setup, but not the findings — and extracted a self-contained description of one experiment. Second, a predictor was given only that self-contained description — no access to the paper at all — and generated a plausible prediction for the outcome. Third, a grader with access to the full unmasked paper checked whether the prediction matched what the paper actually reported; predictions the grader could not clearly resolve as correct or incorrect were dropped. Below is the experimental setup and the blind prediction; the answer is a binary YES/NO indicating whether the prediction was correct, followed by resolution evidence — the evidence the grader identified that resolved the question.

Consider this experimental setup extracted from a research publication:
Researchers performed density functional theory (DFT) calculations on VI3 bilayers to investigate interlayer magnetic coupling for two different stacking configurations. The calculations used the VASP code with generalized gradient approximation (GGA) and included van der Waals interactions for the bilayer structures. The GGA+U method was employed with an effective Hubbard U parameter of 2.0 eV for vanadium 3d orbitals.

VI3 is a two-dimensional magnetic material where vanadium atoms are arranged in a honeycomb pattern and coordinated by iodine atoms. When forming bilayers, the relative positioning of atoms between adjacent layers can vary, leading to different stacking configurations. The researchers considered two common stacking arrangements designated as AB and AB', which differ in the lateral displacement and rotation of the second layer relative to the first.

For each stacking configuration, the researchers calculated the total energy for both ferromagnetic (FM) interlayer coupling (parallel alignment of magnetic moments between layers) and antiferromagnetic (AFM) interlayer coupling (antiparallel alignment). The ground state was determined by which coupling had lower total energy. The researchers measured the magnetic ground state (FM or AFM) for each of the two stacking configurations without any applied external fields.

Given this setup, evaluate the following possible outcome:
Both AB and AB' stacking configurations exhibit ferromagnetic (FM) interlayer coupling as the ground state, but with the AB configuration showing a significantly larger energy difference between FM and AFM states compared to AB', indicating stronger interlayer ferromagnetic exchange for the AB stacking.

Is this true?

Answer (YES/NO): NO